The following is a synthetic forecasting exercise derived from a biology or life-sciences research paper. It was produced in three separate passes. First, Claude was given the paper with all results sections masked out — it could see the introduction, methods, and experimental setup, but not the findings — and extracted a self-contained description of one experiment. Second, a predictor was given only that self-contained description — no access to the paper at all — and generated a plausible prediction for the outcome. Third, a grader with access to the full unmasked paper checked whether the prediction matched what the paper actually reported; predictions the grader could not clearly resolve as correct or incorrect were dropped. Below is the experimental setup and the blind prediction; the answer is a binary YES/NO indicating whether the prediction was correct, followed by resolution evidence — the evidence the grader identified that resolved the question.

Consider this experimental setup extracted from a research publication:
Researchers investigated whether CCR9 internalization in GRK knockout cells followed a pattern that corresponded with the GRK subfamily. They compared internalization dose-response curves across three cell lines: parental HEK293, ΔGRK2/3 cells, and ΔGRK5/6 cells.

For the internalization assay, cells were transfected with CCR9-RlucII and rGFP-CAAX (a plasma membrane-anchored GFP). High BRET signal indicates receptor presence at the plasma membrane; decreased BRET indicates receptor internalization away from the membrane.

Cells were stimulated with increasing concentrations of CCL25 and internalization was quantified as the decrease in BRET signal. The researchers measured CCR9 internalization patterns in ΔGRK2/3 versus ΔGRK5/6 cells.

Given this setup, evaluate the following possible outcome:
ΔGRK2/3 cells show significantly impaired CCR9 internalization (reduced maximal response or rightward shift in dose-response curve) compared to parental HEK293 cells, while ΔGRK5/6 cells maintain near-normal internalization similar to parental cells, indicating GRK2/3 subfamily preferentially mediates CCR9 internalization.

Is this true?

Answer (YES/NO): NO